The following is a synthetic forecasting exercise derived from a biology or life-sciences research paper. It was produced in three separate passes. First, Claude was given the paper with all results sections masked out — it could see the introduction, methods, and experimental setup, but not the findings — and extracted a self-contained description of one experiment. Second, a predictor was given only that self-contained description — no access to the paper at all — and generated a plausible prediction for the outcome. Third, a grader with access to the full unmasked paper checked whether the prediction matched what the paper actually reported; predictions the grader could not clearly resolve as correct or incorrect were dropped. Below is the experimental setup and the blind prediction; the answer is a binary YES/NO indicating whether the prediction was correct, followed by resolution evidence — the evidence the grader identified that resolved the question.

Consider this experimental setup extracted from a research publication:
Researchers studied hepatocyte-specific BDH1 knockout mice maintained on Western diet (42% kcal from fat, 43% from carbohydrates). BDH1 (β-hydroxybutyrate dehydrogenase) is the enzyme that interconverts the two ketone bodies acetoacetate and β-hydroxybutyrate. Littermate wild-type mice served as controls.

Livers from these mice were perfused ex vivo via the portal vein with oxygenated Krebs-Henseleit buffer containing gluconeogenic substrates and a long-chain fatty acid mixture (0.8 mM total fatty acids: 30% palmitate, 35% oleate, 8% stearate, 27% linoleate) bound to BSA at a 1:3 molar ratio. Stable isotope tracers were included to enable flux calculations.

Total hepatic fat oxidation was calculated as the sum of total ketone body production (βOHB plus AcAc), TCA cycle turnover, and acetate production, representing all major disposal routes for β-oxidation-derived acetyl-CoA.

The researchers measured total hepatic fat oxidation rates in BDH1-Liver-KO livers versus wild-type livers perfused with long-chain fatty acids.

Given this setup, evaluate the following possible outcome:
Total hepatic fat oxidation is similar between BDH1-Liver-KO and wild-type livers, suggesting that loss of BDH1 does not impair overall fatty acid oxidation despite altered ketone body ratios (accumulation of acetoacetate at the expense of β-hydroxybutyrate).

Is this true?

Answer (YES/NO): NO